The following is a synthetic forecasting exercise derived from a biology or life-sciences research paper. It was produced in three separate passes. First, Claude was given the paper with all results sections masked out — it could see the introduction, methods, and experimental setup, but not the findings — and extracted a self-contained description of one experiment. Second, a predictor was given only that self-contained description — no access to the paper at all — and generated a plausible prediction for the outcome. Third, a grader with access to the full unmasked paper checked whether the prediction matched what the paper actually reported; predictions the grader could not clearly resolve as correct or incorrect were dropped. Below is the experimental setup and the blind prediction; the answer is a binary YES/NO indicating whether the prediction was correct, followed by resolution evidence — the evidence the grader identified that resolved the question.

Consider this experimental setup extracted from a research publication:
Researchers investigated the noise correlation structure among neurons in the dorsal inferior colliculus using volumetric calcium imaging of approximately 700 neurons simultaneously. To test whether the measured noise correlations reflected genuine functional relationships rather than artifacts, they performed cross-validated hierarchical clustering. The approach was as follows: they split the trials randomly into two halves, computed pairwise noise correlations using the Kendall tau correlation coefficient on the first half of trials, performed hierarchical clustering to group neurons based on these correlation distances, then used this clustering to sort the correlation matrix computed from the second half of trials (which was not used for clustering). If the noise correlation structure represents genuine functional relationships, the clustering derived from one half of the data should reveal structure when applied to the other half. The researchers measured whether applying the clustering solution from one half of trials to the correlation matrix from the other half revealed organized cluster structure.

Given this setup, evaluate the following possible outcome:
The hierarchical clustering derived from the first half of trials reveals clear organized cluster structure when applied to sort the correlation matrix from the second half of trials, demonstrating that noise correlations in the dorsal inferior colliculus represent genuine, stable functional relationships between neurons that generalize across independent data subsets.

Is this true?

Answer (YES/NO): NO